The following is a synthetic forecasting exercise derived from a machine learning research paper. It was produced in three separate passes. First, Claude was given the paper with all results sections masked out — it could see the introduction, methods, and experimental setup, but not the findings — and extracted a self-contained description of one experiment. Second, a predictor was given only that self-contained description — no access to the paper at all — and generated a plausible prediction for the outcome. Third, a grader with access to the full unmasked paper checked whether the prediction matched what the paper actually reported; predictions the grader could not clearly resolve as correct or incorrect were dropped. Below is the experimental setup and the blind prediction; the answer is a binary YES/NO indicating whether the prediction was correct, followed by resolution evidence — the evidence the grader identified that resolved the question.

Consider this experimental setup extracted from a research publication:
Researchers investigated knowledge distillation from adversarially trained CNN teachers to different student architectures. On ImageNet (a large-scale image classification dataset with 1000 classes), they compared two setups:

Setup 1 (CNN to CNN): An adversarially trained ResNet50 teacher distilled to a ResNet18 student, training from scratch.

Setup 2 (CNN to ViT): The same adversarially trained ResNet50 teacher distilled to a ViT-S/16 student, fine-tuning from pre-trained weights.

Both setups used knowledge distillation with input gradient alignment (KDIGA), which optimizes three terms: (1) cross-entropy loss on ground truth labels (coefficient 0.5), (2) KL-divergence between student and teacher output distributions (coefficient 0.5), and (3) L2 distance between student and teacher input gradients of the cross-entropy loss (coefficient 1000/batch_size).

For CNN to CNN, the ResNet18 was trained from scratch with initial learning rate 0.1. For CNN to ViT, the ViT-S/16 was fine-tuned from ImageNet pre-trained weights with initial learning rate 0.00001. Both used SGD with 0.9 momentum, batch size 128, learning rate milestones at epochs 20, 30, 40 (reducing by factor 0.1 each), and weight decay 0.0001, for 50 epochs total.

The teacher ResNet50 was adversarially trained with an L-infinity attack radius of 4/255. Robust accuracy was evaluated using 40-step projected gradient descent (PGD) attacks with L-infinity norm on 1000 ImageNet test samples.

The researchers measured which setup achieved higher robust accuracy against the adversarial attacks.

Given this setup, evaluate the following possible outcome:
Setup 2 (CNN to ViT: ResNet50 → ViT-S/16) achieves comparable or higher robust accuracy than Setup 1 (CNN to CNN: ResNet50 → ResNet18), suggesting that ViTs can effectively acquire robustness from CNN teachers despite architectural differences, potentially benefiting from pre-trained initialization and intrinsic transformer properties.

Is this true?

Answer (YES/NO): YES